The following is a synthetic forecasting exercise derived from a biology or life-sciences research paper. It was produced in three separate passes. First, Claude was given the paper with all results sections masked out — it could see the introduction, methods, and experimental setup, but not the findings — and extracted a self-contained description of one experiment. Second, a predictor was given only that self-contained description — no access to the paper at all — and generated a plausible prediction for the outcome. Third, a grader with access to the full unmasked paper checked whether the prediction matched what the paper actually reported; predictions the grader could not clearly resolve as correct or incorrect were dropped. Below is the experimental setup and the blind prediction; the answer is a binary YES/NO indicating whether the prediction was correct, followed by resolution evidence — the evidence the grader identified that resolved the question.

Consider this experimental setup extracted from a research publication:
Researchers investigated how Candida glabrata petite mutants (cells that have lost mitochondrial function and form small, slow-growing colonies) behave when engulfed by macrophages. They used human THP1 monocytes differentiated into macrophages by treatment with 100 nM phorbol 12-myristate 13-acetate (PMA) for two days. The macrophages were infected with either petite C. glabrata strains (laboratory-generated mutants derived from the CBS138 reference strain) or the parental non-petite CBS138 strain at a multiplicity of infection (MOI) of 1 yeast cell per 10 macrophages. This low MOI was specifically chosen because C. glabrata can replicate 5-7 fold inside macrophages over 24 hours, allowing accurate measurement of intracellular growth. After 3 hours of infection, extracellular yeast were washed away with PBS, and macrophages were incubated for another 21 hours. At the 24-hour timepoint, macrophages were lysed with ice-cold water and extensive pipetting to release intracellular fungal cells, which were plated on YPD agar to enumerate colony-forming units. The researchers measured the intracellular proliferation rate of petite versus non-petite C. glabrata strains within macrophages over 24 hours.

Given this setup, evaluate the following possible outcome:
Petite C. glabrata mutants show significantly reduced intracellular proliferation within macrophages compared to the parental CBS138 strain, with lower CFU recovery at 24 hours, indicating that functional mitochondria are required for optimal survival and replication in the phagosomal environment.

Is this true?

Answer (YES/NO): YES